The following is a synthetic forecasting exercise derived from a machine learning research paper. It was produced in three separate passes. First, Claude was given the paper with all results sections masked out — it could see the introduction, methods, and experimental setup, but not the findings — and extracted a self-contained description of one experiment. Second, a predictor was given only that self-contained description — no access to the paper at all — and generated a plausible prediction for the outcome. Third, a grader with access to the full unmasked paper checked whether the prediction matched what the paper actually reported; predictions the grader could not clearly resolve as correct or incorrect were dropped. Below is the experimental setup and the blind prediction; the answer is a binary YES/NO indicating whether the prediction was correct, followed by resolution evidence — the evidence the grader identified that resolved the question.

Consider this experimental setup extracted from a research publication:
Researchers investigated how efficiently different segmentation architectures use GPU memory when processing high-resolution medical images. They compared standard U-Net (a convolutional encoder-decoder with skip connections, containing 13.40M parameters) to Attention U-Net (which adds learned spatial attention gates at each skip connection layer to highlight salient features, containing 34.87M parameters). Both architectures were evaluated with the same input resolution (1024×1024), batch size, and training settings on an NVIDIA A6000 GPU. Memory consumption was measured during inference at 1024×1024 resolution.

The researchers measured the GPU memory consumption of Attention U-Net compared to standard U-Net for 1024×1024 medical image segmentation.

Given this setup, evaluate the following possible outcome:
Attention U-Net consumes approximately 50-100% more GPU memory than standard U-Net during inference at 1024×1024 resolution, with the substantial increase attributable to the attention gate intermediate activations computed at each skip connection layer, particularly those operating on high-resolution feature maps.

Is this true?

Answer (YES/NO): YES